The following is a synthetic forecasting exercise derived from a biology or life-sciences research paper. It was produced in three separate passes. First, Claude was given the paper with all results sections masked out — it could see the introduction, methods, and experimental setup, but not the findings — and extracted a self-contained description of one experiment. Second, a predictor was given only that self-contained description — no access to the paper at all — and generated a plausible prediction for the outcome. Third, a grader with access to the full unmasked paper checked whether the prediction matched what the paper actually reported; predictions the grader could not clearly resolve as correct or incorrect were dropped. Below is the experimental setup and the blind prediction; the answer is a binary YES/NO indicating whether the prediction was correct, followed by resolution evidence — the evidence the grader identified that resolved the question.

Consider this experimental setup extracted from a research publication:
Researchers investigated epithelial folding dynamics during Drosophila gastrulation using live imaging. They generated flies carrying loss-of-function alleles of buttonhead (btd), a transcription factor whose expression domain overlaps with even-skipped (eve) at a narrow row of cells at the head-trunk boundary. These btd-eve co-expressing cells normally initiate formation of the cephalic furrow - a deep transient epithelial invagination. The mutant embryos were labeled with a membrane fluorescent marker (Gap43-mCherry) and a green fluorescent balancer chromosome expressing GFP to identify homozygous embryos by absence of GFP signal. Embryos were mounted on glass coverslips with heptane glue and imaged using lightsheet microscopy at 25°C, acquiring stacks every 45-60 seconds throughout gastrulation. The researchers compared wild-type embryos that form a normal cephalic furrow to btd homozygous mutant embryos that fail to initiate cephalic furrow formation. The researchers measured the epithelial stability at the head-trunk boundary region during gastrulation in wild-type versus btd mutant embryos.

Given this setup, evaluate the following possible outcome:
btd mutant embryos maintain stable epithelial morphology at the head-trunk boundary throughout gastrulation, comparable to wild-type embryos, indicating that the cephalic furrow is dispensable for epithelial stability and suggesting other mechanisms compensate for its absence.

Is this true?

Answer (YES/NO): NO